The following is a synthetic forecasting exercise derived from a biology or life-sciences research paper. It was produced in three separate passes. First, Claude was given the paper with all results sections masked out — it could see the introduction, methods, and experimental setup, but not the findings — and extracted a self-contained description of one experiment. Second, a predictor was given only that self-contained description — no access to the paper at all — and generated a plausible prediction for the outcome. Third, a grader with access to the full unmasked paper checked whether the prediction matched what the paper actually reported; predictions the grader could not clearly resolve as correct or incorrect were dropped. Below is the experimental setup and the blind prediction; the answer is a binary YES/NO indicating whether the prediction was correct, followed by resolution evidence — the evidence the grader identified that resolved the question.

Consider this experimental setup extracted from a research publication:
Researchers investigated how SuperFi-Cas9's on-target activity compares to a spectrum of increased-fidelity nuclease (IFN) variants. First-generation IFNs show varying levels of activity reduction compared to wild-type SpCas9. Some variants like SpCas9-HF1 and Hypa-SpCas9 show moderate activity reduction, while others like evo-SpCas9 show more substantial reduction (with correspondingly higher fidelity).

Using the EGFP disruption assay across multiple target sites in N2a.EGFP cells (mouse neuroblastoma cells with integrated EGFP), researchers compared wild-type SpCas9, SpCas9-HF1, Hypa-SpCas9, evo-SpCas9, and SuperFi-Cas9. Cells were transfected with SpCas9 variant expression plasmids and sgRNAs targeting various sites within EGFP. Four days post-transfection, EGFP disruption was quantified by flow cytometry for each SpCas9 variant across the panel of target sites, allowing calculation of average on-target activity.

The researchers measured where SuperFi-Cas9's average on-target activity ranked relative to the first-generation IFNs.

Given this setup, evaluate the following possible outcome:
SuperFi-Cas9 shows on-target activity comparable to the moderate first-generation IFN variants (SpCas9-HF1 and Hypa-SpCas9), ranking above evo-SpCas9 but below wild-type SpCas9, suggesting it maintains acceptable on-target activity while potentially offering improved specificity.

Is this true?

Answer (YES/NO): NO